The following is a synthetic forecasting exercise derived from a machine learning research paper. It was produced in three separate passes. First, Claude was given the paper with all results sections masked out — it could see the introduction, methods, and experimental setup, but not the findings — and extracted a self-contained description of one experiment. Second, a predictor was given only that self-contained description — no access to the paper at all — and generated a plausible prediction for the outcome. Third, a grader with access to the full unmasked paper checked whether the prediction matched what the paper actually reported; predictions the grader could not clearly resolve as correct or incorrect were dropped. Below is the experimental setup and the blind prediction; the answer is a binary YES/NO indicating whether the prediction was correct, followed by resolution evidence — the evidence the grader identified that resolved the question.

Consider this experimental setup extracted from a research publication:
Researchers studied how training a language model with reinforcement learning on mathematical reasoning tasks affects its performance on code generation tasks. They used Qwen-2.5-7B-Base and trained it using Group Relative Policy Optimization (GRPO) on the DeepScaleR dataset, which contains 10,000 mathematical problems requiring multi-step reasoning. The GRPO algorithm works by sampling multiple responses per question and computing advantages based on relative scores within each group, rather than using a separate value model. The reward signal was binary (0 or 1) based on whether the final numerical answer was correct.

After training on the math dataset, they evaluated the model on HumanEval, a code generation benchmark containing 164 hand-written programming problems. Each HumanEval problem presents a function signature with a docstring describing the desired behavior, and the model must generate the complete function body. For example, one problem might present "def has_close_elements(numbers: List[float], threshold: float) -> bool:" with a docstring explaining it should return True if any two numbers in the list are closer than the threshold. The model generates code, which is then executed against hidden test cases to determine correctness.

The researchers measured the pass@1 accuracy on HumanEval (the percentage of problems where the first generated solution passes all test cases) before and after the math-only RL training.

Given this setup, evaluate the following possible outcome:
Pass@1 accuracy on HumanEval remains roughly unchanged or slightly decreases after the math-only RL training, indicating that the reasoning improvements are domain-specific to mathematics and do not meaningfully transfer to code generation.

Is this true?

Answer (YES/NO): NO